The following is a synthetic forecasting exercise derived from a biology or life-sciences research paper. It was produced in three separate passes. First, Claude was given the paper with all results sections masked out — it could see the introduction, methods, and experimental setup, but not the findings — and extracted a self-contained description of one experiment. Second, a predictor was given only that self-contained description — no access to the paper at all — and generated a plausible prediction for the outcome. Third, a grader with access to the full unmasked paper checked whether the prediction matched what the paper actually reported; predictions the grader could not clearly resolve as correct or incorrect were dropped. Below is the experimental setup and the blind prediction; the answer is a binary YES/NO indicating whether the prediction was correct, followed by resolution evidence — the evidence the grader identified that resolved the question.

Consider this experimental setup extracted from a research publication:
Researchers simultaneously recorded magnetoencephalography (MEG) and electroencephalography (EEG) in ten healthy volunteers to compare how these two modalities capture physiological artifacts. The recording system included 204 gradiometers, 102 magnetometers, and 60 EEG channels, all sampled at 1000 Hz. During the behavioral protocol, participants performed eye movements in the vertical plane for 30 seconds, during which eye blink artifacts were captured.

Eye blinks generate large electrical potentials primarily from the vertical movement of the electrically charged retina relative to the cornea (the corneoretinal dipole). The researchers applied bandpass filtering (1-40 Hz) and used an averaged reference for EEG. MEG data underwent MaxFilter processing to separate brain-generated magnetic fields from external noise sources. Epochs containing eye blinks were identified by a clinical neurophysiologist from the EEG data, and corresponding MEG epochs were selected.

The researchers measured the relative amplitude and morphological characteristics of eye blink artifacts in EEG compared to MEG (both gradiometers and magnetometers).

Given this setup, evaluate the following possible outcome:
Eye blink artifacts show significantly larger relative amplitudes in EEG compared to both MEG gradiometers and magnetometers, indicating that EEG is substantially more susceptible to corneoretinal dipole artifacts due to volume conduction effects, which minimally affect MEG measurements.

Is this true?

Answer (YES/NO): NO